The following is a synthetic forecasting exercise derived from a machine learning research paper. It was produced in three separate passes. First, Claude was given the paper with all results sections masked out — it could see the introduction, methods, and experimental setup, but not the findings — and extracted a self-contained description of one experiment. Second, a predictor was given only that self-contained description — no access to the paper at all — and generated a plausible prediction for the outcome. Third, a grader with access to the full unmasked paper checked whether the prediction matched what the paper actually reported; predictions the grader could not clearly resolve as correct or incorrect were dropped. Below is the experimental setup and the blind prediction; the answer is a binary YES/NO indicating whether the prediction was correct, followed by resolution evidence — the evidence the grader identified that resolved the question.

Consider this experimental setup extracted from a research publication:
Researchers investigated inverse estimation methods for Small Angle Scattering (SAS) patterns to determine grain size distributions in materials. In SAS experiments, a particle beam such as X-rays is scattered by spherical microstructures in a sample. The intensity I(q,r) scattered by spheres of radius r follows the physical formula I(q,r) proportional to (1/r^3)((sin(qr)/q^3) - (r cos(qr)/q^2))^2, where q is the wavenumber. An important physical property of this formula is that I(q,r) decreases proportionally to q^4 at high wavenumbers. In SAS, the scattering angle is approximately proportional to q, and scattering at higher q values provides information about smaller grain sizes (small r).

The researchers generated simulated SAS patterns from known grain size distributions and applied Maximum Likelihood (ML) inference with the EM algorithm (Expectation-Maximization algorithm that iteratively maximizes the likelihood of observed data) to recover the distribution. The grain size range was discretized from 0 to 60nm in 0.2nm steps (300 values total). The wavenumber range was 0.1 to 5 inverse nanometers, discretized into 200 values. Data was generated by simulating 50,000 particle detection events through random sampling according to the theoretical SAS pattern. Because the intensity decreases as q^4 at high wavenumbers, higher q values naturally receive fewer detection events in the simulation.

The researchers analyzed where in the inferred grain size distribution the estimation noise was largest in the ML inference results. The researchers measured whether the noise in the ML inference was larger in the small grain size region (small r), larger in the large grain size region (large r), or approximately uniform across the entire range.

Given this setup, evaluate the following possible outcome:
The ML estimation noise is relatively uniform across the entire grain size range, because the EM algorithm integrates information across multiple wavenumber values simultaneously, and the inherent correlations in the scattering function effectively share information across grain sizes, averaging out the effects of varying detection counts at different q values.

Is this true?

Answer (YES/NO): NO